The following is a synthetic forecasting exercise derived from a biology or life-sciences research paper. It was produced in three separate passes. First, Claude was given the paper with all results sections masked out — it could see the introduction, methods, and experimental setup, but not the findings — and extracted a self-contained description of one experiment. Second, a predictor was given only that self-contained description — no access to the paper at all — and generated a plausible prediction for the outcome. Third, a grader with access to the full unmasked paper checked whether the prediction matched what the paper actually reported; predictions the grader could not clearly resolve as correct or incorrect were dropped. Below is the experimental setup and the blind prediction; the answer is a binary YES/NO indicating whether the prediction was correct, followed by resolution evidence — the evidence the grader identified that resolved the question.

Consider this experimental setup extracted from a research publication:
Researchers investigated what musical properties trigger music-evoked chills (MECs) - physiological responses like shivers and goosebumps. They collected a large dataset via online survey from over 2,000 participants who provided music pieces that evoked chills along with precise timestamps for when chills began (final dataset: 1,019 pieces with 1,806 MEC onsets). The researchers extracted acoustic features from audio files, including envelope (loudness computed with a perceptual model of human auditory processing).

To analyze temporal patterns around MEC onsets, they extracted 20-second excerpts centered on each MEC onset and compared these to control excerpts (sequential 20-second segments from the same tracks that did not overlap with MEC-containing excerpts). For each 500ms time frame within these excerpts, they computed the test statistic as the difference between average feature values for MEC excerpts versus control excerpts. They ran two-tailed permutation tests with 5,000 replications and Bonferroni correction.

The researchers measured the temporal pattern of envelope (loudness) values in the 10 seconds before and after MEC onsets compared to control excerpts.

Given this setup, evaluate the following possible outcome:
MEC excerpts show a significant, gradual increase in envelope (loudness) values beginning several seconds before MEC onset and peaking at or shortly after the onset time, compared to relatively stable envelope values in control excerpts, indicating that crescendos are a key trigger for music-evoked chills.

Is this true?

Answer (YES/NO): NO